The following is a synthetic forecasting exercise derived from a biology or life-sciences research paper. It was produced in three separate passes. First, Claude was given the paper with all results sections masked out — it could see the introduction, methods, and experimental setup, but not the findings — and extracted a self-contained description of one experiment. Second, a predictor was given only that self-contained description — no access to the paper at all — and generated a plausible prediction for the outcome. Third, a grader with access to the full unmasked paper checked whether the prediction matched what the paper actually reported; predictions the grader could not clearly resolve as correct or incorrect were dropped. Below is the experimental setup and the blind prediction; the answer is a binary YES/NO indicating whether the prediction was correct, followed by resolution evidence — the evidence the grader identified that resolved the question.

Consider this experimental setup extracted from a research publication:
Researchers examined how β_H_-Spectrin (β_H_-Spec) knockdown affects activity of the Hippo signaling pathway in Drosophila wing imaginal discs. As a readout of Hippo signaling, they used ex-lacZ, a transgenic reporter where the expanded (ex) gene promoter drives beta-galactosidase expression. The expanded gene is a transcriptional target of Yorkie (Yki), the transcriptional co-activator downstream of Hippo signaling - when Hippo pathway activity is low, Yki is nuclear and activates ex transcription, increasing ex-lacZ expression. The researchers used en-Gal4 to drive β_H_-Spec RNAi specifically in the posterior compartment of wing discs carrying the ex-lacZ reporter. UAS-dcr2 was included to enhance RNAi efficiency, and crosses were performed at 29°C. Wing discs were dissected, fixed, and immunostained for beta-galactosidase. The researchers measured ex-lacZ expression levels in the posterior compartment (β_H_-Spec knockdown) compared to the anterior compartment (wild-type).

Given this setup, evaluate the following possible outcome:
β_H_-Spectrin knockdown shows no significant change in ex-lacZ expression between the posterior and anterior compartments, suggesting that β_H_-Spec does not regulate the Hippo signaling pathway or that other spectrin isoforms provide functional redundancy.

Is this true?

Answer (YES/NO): NO